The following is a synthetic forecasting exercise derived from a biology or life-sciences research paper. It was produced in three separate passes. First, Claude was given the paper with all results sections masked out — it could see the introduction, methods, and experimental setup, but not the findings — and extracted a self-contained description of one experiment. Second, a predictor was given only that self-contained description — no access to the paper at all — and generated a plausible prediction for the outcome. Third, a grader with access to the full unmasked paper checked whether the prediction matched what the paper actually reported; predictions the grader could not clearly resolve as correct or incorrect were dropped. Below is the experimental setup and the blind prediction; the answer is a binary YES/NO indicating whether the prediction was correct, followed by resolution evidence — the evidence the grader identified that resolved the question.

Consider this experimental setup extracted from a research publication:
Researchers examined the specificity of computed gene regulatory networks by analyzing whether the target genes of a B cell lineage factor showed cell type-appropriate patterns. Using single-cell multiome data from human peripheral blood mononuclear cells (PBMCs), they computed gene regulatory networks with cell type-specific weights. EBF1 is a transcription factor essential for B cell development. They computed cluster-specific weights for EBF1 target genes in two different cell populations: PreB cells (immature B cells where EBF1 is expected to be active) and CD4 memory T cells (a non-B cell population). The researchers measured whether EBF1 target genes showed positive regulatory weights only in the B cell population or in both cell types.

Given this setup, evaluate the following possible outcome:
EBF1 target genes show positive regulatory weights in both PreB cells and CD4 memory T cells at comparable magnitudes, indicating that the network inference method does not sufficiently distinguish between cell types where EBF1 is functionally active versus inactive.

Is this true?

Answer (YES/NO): NO